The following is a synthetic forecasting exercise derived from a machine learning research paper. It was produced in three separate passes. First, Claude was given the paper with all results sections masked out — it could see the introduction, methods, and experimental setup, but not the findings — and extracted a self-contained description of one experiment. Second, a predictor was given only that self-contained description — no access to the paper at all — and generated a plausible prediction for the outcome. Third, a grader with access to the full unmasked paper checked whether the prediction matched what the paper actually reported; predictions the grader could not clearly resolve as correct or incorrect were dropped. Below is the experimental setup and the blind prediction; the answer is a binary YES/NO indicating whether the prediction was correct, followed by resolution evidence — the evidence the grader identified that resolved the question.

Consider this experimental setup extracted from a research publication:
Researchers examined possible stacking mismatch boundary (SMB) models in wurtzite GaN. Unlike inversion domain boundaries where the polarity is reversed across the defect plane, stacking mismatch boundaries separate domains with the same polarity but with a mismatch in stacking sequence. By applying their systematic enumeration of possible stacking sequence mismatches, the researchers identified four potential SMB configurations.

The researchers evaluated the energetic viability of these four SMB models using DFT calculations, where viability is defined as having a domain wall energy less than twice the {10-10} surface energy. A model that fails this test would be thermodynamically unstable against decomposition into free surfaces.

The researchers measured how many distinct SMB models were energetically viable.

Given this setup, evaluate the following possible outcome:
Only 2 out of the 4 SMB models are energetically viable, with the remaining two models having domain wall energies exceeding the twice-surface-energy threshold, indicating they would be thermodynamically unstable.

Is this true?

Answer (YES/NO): NO